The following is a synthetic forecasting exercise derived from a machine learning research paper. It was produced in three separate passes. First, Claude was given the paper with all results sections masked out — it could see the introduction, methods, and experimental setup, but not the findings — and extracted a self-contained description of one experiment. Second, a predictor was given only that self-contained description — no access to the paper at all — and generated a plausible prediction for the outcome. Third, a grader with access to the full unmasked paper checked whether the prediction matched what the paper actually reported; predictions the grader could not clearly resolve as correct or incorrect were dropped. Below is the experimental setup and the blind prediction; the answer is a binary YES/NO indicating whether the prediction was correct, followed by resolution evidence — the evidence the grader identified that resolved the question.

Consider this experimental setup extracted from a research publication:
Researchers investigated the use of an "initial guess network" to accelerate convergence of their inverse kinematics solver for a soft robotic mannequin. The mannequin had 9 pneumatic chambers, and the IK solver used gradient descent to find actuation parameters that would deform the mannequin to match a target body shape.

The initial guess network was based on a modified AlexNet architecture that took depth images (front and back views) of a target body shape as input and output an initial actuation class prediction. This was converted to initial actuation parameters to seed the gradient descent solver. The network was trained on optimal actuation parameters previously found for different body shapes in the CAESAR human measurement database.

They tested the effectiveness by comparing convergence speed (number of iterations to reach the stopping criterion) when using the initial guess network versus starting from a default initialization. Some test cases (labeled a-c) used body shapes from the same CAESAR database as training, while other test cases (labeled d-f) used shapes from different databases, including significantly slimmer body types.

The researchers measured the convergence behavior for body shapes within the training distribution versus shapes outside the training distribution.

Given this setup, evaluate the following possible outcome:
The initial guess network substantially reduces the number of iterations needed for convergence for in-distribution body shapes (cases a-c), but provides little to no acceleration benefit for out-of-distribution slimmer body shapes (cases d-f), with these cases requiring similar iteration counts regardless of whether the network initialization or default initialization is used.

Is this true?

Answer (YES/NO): NO